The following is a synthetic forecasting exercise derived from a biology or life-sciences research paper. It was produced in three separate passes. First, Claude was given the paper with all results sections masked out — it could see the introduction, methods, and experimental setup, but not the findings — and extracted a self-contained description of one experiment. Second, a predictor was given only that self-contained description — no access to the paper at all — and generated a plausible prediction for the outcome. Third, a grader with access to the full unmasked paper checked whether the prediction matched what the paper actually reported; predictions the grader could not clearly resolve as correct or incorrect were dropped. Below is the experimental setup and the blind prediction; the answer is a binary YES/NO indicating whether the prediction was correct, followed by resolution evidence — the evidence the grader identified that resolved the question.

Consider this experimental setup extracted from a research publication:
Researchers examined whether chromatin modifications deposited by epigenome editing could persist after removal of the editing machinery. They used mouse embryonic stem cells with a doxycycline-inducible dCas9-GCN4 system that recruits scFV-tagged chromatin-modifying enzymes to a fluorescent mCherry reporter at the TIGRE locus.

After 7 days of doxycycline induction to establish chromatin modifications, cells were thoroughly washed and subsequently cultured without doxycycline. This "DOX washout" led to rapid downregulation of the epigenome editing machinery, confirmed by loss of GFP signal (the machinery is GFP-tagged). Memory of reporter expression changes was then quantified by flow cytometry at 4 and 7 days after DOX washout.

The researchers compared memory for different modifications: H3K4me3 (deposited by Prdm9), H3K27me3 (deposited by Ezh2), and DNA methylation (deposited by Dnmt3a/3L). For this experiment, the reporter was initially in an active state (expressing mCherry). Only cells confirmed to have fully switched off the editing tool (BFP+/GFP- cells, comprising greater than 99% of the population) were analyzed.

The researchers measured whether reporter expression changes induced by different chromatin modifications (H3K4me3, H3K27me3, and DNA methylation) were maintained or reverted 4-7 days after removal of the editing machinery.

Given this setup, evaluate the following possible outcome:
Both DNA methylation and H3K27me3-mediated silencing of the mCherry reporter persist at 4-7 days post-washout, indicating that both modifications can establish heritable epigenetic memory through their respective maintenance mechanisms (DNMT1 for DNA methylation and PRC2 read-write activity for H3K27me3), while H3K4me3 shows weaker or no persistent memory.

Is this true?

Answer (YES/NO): NO